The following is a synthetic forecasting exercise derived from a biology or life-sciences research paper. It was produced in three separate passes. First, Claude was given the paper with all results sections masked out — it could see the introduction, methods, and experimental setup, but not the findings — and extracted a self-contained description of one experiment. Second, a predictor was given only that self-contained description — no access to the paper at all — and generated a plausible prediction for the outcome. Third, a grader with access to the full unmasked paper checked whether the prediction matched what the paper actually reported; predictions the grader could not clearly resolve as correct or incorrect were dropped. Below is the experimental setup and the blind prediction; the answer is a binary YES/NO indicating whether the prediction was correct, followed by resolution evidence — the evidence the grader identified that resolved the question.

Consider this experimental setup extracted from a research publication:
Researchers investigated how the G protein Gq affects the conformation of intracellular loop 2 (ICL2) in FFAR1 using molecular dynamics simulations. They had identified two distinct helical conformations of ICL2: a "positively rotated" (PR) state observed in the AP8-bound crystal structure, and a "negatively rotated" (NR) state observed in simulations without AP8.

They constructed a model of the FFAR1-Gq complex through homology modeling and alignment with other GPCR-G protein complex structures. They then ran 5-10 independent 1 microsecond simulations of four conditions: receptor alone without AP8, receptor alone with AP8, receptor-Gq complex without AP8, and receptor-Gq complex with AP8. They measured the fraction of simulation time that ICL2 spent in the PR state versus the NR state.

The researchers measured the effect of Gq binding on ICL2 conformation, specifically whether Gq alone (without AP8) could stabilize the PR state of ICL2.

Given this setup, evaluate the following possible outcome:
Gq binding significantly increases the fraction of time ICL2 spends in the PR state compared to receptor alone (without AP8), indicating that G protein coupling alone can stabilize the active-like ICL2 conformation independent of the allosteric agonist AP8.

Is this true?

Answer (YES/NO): YES